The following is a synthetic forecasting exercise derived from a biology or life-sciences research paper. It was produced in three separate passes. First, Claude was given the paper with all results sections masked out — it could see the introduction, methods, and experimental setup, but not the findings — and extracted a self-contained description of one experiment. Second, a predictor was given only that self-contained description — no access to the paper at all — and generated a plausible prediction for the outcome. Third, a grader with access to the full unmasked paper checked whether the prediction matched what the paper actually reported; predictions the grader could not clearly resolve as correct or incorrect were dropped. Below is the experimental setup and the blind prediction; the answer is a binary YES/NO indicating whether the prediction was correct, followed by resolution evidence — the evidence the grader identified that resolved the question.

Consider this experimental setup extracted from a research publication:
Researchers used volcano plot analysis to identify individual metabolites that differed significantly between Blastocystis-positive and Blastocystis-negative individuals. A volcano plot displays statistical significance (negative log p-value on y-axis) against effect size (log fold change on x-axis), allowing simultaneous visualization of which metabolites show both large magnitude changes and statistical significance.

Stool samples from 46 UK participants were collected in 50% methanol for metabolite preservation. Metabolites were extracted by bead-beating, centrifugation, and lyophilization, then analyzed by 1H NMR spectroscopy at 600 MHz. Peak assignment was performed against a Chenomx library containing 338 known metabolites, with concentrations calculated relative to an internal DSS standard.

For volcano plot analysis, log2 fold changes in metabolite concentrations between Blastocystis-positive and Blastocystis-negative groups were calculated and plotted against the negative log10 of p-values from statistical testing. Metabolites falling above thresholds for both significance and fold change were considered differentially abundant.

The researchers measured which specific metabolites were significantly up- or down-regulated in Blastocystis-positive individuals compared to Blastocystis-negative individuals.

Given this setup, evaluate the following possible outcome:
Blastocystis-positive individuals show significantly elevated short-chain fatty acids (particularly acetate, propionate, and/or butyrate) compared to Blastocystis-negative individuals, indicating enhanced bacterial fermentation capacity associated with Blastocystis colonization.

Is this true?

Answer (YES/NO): NO